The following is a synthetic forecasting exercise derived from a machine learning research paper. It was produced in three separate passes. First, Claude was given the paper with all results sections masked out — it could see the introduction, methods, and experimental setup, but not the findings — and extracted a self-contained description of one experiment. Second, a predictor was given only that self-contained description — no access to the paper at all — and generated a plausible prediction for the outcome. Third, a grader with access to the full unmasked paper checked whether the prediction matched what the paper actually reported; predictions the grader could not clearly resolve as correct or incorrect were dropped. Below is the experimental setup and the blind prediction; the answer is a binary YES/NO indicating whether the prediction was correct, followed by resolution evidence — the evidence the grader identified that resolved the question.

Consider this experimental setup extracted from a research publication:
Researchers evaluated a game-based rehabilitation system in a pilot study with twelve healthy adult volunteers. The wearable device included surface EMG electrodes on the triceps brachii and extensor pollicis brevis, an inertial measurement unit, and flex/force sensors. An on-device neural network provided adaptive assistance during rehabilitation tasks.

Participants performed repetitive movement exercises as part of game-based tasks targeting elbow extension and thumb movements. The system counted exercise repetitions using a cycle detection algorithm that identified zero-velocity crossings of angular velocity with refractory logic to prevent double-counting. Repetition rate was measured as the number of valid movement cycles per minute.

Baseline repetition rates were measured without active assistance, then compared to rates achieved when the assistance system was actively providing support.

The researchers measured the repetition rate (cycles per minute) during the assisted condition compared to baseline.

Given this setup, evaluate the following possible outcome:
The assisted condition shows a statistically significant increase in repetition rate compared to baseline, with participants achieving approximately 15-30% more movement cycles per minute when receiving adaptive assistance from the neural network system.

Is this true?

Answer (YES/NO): YES